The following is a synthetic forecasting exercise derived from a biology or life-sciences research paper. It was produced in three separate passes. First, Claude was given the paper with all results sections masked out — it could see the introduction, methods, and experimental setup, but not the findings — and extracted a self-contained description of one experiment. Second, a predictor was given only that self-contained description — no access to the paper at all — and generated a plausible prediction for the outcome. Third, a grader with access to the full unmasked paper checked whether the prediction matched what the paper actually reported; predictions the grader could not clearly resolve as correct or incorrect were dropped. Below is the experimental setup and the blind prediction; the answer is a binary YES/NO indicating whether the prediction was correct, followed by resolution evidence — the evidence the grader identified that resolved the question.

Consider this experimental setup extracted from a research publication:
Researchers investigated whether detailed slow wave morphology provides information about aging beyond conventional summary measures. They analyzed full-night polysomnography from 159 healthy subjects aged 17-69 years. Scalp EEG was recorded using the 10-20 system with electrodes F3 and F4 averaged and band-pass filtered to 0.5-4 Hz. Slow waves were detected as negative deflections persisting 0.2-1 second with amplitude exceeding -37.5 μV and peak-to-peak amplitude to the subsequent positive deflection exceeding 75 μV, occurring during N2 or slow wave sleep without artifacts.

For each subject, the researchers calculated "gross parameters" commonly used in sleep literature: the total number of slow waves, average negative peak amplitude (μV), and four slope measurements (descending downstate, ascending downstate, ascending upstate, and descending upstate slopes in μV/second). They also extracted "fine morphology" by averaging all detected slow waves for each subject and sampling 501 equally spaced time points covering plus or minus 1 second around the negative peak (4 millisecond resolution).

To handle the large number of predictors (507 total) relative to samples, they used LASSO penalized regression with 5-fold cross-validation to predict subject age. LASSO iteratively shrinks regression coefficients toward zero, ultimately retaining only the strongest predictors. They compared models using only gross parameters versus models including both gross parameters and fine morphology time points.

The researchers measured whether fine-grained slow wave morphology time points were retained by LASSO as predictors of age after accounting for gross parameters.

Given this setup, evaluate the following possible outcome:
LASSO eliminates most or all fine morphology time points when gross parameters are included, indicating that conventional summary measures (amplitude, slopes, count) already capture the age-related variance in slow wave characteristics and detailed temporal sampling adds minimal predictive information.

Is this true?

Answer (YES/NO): NO